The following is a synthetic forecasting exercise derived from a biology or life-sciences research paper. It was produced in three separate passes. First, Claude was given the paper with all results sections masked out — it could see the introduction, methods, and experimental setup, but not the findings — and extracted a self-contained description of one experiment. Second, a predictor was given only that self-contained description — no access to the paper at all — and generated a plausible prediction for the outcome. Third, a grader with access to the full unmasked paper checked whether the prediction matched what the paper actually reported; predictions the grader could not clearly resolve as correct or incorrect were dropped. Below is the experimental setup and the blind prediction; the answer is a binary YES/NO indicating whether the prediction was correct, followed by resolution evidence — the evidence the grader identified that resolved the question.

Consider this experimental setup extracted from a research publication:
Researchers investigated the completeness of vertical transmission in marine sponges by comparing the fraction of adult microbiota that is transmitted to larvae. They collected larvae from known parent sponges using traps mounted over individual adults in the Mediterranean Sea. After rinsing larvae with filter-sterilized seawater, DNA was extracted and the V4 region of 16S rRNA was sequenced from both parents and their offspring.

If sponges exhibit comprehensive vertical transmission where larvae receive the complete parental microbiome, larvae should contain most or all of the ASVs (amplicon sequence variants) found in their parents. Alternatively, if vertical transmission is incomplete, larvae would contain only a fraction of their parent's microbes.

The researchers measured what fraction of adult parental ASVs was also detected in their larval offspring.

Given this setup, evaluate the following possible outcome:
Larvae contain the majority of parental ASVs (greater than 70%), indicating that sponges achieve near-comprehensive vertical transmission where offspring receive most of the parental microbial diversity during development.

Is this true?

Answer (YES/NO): NO